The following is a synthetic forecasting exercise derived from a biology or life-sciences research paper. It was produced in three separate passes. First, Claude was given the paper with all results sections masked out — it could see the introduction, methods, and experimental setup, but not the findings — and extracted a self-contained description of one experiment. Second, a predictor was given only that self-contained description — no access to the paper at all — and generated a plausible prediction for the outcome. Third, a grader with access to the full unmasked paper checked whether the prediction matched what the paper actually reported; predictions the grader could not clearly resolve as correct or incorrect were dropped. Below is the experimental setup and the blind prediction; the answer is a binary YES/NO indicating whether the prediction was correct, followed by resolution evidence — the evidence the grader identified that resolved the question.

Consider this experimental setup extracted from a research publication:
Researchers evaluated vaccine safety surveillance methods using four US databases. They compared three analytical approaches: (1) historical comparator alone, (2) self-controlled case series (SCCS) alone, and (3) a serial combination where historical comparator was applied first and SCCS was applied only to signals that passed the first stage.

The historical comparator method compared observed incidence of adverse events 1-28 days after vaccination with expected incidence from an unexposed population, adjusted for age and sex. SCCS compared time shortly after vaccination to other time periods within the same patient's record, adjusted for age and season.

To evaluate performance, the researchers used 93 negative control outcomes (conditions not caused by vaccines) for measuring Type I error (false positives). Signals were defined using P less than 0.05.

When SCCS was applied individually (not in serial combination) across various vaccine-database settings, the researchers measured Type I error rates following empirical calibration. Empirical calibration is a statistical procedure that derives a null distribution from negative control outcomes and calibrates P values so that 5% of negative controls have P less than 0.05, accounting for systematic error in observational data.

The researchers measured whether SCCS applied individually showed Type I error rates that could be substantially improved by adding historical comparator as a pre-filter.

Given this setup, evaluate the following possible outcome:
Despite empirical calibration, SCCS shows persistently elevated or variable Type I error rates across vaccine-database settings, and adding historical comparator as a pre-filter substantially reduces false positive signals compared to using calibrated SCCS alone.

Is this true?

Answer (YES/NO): NO